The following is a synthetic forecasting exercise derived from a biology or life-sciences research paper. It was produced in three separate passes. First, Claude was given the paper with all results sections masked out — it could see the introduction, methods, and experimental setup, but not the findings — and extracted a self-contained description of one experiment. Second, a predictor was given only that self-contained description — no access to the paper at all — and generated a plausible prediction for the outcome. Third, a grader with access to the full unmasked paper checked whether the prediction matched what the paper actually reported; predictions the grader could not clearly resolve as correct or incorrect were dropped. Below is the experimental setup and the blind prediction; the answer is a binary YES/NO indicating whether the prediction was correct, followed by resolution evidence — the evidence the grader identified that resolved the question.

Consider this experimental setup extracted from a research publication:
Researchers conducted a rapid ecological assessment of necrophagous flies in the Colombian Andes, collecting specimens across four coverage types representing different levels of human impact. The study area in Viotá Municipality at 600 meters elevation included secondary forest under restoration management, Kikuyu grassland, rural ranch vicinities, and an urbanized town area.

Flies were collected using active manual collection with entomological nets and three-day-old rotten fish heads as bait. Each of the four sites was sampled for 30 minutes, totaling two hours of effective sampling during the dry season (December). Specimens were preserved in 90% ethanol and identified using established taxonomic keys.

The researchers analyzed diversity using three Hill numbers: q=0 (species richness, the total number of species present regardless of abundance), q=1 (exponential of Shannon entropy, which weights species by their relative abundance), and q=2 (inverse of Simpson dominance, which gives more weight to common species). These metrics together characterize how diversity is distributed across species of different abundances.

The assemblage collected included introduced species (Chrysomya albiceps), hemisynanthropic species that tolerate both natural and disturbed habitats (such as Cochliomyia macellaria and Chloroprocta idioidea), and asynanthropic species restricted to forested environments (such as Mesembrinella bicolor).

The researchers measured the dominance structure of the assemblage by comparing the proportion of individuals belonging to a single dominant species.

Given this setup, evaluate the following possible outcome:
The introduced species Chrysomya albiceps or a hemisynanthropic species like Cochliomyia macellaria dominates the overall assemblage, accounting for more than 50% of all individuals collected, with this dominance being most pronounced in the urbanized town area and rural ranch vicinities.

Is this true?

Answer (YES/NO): NO